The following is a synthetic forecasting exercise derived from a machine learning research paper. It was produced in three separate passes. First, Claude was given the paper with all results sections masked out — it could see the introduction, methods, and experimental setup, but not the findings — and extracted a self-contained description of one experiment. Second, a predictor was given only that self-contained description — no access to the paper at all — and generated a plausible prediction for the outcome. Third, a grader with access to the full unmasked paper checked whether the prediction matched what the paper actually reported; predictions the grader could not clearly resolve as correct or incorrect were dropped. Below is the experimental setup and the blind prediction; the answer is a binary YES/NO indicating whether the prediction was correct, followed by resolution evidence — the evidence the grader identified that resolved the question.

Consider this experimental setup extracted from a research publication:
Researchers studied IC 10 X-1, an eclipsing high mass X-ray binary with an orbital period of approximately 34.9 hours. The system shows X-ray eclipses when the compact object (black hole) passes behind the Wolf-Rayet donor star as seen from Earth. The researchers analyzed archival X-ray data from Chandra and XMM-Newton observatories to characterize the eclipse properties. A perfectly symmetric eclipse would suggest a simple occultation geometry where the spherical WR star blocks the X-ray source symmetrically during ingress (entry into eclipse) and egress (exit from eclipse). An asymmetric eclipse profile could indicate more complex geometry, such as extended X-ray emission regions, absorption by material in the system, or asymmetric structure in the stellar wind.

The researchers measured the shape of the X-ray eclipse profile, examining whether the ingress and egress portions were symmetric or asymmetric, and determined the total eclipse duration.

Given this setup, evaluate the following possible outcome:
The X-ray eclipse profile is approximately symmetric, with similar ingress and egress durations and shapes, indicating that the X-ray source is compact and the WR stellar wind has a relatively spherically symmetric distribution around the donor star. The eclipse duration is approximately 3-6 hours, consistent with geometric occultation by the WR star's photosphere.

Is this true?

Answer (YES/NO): NO